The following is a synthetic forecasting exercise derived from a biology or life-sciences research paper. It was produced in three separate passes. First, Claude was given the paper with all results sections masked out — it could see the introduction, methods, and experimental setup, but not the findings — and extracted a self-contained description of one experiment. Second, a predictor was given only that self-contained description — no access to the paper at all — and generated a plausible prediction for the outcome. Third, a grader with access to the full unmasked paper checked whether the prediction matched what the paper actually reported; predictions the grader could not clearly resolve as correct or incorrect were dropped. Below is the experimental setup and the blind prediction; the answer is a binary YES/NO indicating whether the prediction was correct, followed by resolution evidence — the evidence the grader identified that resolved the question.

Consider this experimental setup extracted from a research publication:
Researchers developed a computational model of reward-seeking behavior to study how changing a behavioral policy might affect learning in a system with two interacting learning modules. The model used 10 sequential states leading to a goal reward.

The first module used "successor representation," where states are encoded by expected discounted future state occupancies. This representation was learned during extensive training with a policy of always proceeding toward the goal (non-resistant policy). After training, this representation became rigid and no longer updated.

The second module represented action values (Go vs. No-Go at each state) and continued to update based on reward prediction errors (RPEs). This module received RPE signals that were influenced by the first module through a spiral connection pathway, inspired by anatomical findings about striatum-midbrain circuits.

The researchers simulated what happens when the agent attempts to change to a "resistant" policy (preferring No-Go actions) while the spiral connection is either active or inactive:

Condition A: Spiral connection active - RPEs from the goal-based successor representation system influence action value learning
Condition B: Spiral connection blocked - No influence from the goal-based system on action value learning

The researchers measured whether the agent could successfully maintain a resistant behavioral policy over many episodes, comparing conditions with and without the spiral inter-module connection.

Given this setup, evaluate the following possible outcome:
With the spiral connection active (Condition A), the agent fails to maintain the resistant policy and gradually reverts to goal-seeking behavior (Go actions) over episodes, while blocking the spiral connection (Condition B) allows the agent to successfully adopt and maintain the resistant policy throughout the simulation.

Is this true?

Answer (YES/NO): NO